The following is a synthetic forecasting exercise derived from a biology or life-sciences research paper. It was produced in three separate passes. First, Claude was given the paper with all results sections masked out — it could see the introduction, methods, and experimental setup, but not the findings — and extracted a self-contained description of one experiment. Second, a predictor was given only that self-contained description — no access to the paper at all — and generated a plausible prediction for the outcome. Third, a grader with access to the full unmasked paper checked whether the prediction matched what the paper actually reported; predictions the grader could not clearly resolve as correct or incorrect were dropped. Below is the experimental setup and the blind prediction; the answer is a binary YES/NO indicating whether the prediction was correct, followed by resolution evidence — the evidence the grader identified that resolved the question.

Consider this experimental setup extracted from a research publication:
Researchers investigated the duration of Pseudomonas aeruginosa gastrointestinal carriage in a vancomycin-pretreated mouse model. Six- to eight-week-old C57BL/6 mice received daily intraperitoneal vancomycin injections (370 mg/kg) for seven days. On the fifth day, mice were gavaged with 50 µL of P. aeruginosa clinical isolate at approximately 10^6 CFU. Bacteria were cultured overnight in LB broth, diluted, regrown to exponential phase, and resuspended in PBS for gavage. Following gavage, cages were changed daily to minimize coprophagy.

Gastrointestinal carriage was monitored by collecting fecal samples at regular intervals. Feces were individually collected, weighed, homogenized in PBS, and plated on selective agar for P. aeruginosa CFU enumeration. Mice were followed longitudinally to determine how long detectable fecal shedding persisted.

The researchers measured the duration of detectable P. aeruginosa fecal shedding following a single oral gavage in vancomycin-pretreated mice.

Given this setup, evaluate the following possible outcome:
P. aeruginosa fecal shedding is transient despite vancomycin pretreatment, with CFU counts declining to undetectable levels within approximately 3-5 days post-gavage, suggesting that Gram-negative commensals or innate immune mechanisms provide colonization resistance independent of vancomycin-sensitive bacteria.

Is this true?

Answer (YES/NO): NO